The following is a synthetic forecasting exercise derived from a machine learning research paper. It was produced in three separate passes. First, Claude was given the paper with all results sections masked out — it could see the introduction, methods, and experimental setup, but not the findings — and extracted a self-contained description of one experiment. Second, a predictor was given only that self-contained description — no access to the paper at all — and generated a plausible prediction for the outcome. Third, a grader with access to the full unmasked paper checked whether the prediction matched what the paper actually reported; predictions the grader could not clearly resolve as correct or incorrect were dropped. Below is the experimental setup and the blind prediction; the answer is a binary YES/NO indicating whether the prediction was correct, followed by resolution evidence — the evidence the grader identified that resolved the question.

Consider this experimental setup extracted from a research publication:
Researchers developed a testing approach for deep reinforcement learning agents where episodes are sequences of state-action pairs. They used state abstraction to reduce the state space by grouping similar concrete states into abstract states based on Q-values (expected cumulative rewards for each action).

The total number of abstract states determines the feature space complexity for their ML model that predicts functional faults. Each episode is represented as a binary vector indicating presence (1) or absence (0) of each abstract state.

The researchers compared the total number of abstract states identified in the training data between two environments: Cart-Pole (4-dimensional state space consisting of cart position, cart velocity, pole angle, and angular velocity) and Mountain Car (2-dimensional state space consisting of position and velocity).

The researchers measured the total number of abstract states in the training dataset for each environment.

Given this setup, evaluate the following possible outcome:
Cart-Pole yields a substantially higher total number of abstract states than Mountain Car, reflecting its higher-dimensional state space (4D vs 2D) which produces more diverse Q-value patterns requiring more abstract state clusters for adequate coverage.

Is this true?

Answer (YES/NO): NO